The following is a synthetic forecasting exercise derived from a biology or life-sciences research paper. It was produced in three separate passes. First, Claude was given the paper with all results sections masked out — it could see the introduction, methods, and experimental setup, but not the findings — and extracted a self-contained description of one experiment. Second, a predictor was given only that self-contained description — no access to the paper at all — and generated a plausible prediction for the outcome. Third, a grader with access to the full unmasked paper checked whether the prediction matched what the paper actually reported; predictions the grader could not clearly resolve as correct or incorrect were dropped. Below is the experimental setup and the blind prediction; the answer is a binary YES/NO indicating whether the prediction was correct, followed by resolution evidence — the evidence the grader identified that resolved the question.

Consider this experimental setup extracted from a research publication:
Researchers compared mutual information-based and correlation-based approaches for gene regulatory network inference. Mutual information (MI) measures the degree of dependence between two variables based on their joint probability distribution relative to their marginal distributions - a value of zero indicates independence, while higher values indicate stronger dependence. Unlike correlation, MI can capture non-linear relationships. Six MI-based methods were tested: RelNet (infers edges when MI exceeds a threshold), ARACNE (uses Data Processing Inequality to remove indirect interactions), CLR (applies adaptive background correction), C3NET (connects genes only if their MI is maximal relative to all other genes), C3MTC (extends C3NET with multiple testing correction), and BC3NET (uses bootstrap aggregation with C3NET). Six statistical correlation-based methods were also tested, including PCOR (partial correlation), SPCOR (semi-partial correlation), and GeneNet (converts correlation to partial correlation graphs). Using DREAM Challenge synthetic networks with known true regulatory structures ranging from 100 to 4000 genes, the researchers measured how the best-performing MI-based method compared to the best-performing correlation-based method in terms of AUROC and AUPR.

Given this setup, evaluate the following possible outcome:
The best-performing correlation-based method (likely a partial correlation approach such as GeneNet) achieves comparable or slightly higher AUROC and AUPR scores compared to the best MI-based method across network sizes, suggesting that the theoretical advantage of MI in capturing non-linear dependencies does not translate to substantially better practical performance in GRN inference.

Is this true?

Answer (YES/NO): NO